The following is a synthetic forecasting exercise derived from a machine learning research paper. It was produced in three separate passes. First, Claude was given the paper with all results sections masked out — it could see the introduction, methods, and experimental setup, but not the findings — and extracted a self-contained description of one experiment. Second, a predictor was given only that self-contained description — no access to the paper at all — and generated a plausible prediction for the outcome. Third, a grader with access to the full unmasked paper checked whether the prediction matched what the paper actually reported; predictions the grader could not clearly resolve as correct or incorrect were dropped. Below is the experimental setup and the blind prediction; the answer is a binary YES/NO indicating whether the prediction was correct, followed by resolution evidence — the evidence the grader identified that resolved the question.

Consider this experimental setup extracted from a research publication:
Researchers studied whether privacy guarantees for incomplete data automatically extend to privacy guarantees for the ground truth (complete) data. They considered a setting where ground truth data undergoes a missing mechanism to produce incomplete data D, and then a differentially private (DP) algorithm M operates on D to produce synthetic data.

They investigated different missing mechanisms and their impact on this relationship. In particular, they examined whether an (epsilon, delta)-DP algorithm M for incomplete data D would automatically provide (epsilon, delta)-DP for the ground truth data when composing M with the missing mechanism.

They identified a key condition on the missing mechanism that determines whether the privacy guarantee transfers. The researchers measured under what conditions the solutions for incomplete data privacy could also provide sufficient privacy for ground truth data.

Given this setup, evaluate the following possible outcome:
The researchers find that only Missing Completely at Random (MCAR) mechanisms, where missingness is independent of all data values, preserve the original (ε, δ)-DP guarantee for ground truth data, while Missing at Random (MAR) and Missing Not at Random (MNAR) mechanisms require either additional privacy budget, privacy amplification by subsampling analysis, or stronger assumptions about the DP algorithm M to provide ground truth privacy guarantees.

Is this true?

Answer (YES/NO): NO